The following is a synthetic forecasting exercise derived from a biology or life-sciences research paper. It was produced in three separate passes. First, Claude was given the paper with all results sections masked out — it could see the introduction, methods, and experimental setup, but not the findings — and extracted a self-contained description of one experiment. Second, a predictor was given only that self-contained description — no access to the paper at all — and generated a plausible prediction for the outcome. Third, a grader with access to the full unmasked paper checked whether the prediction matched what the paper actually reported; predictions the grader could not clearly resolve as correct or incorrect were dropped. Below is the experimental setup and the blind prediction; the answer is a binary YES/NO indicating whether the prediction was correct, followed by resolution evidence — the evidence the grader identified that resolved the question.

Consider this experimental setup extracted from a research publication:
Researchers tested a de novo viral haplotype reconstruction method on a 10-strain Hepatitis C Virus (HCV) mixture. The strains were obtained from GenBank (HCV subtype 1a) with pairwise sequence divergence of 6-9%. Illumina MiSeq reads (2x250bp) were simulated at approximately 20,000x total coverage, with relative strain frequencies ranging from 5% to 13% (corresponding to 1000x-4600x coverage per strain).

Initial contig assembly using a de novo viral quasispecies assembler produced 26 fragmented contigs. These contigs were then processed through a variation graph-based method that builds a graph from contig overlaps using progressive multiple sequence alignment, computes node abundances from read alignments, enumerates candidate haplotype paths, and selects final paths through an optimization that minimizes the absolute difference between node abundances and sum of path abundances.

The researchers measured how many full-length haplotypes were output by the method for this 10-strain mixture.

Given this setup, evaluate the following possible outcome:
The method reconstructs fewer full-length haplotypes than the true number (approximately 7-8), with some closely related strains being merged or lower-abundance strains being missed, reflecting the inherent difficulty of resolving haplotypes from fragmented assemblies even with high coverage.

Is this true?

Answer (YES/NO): NO